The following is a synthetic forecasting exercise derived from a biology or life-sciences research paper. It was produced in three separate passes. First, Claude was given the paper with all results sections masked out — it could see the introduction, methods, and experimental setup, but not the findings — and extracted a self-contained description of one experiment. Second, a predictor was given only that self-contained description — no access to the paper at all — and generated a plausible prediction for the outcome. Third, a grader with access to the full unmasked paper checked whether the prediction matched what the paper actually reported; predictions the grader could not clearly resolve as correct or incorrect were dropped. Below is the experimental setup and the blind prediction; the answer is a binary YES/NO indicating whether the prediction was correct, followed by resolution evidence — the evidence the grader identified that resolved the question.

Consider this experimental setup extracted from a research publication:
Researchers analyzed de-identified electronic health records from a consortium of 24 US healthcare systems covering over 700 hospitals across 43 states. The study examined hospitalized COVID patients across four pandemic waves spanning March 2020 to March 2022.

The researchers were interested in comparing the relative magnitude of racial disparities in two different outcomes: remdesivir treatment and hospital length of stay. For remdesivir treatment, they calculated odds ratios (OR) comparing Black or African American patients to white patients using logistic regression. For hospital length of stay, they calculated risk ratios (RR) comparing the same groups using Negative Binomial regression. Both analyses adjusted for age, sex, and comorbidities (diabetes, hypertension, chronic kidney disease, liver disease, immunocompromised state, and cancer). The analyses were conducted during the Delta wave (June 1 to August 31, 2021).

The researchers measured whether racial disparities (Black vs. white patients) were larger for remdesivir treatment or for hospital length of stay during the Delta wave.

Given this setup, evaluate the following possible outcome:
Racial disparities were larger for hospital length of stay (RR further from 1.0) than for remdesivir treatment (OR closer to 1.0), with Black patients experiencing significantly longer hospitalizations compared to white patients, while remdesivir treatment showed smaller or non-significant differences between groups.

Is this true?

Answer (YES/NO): YES